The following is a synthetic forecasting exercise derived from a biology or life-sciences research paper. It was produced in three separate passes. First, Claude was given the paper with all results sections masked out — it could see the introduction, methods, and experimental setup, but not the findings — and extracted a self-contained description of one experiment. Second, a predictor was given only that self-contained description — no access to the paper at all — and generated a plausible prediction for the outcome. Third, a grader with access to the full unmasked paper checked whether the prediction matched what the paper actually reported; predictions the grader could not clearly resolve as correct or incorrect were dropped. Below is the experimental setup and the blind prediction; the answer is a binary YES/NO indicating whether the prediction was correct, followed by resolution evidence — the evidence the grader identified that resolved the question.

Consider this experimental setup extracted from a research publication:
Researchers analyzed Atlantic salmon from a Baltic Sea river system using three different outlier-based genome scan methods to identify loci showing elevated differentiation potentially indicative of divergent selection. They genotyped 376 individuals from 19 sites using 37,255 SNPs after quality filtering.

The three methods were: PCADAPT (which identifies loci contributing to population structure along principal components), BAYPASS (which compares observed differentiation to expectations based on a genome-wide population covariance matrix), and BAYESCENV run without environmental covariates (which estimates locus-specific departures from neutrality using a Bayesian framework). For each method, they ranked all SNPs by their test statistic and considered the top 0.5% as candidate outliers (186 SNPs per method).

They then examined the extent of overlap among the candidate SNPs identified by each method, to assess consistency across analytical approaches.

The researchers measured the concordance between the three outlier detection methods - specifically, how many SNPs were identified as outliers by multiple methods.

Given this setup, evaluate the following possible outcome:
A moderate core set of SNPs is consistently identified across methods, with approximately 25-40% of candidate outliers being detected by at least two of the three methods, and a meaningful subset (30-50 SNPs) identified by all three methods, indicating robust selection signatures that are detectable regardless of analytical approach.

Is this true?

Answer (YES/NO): NO